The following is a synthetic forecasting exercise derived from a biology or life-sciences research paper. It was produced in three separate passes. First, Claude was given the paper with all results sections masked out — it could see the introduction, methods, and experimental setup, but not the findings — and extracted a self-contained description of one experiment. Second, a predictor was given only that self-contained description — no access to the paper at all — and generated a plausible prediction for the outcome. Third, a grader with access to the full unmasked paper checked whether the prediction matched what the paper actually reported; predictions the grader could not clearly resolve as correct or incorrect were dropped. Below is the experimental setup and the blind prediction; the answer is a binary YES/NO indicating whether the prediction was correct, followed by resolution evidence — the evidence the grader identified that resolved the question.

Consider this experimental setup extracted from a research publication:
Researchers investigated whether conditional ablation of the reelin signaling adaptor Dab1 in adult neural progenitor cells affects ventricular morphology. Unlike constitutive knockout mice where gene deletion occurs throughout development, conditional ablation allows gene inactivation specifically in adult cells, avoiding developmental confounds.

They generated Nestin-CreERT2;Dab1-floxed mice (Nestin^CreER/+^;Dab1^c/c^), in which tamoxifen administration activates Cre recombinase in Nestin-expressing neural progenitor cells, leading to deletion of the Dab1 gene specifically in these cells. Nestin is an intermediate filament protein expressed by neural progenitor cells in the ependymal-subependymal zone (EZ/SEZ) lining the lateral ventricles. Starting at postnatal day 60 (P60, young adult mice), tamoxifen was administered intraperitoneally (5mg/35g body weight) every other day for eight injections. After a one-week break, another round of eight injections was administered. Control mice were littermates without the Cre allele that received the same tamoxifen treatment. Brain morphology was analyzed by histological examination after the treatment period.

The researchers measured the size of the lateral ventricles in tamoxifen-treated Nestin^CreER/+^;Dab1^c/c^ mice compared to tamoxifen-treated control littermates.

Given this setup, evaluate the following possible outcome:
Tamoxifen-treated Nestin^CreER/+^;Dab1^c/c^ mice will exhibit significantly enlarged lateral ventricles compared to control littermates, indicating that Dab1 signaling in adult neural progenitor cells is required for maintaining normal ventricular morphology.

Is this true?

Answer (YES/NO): YES